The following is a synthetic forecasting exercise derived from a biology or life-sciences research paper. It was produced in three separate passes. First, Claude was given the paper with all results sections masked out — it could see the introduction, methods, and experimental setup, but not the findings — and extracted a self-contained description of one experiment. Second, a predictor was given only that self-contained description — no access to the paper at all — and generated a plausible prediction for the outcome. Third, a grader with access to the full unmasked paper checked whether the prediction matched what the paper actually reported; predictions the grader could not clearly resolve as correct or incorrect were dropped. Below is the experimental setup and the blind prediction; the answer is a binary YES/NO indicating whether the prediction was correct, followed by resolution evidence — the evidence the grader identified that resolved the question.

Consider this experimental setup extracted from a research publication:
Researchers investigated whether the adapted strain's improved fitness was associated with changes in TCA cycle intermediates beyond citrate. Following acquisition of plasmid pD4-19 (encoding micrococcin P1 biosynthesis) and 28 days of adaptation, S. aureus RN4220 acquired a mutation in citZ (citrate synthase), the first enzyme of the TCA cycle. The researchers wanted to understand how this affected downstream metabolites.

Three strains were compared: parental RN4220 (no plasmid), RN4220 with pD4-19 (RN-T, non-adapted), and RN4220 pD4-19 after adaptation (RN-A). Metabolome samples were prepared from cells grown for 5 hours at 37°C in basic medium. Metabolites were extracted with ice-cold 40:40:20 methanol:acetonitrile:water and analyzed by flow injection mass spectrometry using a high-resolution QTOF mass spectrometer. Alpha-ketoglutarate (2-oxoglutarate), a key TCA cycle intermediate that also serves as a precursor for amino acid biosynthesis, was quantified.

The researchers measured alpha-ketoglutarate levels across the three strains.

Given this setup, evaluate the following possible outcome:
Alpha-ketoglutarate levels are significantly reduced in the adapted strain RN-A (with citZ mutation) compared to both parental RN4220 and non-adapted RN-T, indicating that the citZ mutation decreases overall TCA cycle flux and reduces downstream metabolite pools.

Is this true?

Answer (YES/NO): NO